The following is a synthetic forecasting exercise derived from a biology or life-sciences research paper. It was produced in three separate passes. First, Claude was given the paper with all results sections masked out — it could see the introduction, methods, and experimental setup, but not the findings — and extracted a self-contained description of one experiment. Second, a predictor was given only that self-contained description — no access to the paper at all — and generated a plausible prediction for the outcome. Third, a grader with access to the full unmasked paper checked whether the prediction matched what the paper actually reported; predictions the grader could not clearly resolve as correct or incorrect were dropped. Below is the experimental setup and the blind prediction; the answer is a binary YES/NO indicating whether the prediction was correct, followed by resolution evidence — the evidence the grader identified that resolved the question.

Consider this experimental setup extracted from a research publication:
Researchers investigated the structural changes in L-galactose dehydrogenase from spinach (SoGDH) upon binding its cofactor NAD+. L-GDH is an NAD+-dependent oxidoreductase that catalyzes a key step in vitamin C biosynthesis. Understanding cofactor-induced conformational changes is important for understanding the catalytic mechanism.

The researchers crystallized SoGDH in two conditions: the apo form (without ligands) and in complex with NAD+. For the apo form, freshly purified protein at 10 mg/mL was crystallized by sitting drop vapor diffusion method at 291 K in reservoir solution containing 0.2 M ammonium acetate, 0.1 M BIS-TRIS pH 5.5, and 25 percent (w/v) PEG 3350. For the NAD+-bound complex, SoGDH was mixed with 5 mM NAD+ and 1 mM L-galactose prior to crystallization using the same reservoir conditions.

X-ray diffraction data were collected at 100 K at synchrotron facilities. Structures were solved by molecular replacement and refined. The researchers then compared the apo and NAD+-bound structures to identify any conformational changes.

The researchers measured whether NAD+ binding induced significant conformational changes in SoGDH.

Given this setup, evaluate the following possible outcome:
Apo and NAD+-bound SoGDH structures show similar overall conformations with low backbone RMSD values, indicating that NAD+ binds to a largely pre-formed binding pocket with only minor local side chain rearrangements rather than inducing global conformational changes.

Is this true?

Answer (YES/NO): NO